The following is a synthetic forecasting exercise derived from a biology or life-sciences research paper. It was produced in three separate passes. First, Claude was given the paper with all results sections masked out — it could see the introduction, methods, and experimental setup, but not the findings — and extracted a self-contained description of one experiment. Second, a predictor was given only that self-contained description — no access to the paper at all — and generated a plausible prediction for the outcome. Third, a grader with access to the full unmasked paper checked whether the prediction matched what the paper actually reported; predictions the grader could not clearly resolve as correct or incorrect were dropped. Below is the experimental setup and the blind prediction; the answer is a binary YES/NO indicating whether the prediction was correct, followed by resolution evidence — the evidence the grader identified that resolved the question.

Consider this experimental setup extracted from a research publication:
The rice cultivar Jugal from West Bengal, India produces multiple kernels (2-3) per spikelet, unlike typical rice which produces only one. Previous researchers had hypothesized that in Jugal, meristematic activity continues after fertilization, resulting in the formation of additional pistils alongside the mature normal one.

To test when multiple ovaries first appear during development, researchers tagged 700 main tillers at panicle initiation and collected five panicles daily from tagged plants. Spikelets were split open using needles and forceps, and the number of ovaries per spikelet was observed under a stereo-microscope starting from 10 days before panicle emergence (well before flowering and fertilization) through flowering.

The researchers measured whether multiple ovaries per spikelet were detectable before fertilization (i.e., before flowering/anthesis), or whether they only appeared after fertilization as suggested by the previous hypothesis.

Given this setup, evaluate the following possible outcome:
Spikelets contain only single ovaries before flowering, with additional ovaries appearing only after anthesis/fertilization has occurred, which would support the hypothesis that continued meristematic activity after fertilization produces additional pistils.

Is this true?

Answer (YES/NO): NO